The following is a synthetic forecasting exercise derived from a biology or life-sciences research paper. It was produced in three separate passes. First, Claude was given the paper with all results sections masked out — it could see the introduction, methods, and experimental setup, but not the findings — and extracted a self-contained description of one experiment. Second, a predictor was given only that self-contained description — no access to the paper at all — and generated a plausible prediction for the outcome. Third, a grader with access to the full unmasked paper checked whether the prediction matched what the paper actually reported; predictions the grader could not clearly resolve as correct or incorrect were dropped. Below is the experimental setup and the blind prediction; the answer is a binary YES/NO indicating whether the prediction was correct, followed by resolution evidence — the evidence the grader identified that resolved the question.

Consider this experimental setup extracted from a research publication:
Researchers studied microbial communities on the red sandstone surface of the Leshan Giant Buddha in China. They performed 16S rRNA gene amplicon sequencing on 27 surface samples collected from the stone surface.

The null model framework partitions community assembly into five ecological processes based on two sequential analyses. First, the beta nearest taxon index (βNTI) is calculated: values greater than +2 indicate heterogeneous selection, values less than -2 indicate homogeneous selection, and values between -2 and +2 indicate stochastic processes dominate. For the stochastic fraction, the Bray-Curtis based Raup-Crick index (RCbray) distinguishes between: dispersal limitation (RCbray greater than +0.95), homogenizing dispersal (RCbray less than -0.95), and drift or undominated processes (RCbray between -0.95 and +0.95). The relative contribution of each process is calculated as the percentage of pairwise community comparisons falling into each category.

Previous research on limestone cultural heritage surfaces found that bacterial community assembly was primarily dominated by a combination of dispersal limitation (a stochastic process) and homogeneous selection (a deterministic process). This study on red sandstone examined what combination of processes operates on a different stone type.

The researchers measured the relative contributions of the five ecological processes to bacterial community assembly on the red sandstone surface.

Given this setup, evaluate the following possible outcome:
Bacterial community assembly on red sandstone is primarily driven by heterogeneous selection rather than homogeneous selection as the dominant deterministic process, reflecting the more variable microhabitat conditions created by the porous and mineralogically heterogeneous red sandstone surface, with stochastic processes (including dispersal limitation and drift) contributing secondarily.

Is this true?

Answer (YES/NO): NO